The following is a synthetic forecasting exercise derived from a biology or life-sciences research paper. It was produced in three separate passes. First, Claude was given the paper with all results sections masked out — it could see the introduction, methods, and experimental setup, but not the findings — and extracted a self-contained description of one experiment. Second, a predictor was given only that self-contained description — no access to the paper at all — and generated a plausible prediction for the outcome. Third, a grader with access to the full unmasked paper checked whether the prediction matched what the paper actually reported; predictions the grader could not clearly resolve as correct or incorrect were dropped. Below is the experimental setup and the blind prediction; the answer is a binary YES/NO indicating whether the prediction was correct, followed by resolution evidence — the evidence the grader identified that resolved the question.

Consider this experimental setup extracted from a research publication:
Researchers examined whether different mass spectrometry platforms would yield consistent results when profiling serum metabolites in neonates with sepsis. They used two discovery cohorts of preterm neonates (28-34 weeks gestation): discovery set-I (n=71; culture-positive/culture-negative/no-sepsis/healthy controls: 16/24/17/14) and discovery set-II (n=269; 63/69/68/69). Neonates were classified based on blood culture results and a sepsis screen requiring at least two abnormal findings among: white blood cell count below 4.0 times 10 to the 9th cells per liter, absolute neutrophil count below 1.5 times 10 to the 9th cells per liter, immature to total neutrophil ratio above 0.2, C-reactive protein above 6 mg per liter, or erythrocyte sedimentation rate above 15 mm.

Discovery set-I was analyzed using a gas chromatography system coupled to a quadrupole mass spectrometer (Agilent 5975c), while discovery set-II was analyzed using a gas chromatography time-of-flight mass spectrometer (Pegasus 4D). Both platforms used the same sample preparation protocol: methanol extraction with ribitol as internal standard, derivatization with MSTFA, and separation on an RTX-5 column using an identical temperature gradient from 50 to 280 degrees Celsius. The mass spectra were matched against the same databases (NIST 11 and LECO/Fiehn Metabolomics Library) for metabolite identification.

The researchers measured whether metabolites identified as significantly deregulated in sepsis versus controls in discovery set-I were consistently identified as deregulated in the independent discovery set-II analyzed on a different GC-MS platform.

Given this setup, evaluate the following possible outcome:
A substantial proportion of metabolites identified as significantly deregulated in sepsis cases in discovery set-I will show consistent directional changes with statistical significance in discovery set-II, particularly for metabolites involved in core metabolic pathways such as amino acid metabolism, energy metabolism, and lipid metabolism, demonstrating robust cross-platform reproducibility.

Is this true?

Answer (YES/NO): NO